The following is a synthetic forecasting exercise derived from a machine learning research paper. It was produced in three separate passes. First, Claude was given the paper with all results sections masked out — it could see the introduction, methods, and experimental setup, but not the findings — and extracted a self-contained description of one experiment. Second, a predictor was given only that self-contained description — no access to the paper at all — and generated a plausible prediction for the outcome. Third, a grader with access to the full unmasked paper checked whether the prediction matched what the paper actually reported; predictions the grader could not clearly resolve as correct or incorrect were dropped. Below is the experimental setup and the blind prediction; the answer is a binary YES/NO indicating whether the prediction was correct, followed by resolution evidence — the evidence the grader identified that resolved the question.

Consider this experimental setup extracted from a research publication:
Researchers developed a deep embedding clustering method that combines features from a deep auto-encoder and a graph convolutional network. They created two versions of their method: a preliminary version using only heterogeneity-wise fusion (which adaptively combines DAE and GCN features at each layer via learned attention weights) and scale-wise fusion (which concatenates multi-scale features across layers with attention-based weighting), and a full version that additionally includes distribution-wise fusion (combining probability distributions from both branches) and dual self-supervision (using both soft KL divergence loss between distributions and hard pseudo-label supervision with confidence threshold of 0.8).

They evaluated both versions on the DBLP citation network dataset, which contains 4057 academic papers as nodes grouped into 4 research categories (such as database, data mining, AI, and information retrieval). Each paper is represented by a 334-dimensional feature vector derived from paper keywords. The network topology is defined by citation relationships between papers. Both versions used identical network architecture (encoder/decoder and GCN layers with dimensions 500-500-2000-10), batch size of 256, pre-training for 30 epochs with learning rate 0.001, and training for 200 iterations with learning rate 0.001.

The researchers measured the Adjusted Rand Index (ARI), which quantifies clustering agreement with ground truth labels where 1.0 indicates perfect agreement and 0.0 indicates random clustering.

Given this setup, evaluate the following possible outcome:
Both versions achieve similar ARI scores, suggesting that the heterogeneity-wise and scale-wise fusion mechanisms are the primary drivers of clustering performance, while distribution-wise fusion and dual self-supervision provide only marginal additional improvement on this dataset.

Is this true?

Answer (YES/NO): NO